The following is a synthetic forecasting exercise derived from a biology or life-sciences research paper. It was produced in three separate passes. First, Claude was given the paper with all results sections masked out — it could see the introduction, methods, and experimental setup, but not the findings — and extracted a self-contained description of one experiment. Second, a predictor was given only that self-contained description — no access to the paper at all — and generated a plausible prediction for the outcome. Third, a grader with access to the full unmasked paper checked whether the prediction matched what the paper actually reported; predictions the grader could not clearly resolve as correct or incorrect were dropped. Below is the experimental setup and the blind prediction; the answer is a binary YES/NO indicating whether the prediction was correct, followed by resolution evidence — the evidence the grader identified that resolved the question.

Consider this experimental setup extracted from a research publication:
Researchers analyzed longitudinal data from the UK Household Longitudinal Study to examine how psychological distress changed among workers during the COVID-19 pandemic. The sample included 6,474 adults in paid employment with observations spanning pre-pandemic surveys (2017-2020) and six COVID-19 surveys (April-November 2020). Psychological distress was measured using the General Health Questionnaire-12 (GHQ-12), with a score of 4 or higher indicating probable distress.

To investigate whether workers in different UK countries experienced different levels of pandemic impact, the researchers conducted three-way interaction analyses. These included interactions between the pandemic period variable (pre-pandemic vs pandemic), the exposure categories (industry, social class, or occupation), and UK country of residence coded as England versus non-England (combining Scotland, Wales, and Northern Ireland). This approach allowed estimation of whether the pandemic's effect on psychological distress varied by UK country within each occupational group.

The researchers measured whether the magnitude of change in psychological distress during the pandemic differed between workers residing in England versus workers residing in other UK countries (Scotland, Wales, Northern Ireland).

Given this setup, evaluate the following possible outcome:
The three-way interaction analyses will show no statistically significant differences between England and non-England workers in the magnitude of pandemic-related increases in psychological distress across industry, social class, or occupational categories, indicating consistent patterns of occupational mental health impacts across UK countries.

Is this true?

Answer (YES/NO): NO